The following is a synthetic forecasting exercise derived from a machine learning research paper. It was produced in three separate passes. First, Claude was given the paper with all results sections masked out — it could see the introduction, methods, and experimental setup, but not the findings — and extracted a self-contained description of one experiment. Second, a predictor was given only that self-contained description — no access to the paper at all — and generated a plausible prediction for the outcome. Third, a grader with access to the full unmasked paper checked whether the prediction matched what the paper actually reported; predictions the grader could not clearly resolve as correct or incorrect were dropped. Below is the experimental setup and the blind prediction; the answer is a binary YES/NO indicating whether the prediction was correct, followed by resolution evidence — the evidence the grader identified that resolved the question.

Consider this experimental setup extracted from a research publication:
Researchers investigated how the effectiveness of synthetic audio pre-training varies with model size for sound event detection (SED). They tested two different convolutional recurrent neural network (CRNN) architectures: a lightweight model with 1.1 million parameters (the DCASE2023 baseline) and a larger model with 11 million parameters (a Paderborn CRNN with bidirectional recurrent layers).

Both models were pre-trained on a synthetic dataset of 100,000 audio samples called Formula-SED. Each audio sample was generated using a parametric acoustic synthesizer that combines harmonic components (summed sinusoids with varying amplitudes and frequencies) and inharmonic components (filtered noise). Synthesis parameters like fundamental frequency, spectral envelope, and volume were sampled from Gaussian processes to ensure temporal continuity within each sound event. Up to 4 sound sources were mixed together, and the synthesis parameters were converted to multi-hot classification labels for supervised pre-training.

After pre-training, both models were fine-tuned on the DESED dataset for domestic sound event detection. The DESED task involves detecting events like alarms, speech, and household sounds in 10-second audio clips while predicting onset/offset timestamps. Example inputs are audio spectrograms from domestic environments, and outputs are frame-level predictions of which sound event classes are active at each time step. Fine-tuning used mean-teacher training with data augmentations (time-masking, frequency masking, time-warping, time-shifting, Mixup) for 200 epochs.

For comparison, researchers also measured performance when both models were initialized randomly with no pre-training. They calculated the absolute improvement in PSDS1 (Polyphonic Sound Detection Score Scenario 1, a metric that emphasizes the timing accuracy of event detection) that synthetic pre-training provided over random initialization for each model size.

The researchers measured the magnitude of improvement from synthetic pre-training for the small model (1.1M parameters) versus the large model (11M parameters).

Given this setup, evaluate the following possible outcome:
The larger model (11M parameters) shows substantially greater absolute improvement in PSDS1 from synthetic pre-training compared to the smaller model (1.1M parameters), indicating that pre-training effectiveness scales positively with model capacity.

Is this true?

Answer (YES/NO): NO